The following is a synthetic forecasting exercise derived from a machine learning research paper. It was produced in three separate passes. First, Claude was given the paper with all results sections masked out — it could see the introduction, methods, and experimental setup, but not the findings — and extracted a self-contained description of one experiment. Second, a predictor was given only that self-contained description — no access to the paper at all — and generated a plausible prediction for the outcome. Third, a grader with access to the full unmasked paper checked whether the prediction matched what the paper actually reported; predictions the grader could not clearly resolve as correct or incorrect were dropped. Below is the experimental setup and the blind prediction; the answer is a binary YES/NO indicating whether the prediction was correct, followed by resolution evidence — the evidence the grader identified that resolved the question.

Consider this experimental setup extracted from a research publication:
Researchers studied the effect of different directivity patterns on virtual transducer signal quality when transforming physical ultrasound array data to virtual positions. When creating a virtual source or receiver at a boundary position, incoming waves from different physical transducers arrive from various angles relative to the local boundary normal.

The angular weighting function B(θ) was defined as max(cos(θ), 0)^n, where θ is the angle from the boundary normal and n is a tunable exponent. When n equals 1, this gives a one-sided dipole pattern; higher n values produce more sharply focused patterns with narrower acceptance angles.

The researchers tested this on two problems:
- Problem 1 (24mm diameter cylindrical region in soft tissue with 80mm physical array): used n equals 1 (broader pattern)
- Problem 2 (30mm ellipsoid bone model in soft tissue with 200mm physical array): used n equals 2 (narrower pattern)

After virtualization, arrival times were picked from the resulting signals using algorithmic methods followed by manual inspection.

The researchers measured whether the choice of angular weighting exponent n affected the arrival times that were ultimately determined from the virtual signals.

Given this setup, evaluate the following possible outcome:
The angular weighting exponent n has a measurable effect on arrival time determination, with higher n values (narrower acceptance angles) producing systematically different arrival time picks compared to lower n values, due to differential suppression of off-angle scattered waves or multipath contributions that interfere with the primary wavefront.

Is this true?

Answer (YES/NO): NO